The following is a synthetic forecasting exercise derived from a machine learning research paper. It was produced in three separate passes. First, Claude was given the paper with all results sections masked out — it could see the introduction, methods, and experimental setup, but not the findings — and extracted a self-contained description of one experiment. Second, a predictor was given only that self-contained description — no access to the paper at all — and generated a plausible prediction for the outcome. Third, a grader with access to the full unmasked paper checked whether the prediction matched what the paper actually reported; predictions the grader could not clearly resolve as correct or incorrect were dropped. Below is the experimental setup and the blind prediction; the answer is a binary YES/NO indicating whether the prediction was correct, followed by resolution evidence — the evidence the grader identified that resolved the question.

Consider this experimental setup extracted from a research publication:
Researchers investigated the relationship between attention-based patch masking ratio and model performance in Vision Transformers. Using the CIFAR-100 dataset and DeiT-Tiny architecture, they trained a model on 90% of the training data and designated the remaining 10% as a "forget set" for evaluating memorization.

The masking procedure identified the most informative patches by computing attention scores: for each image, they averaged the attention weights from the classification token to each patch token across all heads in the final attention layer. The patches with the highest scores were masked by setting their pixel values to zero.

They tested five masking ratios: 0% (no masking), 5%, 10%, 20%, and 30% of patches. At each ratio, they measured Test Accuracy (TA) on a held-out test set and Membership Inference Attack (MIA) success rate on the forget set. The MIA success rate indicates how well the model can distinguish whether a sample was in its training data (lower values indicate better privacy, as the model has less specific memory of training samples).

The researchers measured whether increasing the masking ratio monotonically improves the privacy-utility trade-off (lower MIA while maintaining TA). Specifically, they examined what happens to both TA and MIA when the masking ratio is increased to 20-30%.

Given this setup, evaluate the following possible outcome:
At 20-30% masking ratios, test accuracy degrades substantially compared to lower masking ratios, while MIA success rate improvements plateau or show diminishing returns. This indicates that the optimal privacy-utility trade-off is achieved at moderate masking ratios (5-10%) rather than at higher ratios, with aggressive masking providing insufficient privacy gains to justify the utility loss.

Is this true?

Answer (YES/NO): NO